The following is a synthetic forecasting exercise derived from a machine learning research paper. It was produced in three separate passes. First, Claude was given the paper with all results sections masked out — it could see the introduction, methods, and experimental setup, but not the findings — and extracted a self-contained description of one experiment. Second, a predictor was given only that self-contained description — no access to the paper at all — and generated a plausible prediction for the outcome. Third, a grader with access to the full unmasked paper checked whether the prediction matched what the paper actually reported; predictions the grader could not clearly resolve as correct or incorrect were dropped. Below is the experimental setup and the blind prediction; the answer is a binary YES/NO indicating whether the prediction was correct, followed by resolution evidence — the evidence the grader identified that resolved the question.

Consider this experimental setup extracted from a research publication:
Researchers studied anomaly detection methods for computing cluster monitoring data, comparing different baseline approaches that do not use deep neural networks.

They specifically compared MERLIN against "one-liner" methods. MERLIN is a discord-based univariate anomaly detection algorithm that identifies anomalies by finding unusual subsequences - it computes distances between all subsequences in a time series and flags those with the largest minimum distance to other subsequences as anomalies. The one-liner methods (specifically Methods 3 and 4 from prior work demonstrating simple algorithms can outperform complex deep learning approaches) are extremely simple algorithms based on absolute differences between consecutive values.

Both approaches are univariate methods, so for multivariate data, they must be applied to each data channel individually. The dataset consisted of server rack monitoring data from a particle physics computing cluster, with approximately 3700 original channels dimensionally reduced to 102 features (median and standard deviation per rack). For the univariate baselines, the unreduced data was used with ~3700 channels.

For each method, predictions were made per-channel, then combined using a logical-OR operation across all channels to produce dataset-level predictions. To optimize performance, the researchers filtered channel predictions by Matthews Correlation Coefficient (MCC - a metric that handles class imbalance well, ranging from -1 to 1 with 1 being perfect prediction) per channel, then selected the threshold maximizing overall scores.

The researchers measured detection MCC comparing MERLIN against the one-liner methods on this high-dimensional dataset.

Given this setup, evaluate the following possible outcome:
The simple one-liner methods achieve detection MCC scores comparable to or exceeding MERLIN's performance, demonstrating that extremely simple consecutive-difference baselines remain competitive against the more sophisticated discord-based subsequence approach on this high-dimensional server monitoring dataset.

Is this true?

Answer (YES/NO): YES